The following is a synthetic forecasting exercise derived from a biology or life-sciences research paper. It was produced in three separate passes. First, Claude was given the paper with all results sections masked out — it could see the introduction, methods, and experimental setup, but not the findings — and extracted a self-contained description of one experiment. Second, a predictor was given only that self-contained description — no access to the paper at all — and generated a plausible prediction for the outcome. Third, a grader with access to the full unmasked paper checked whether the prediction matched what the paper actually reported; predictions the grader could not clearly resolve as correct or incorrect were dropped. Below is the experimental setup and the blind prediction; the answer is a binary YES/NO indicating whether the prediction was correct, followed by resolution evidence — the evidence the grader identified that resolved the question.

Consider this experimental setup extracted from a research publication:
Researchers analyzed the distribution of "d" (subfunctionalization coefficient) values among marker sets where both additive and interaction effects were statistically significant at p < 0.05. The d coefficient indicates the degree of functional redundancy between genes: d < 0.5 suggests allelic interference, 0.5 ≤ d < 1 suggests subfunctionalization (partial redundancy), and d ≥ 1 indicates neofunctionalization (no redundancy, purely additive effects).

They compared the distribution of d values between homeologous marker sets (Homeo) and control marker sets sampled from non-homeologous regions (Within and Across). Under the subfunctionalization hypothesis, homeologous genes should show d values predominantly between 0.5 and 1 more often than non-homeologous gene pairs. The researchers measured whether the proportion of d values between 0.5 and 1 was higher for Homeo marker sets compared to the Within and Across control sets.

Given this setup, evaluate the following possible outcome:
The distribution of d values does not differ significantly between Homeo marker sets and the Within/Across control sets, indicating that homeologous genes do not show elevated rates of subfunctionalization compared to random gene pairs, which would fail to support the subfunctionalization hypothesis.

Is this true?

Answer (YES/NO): NO